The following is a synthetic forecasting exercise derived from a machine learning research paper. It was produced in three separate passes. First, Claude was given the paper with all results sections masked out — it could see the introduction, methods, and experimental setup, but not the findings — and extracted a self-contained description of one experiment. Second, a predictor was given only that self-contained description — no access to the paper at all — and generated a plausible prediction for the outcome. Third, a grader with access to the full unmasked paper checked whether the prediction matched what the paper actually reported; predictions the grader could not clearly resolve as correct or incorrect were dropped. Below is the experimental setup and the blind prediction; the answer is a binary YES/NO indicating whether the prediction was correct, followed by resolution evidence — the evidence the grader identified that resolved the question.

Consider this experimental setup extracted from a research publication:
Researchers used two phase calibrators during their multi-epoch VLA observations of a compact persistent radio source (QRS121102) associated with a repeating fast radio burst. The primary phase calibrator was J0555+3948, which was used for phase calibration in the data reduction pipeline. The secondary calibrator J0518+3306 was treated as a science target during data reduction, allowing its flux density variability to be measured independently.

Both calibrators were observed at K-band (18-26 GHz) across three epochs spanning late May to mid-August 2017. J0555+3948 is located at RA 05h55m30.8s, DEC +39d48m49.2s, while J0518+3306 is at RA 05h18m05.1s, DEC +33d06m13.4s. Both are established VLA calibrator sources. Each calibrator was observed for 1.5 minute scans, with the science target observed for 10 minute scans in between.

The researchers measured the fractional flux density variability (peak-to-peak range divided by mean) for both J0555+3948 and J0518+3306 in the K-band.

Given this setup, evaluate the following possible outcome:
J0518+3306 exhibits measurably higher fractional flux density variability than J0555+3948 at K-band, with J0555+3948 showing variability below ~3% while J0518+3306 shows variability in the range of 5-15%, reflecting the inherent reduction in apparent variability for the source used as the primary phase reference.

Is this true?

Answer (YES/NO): NO